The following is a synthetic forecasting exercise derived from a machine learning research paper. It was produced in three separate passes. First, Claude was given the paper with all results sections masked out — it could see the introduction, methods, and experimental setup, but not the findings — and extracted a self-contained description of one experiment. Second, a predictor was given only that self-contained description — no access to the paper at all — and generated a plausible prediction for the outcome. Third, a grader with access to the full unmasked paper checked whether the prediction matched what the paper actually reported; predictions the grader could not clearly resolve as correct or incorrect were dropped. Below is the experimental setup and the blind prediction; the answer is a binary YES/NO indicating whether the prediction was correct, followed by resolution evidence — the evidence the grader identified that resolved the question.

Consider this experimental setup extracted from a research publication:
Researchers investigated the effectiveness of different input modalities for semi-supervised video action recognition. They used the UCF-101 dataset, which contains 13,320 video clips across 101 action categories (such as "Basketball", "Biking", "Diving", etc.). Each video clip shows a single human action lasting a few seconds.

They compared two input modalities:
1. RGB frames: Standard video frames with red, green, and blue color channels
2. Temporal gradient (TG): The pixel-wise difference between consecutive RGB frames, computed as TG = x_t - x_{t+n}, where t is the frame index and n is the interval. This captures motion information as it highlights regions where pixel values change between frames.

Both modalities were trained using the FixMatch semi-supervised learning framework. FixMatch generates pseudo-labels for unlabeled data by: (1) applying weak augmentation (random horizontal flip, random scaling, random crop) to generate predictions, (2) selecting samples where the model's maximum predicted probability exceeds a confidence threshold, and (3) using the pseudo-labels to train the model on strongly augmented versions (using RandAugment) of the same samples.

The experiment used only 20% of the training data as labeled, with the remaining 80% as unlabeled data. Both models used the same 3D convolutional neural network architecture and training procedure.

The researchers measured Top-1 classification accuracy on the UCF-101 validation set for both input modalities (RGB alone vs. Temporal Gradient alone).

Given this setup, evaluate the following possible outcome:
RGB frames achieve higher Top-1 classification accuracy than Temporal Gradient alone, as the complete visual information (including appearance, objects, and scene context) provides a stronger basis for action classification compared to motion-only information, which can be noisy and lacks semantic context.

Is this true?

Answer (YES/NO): NO